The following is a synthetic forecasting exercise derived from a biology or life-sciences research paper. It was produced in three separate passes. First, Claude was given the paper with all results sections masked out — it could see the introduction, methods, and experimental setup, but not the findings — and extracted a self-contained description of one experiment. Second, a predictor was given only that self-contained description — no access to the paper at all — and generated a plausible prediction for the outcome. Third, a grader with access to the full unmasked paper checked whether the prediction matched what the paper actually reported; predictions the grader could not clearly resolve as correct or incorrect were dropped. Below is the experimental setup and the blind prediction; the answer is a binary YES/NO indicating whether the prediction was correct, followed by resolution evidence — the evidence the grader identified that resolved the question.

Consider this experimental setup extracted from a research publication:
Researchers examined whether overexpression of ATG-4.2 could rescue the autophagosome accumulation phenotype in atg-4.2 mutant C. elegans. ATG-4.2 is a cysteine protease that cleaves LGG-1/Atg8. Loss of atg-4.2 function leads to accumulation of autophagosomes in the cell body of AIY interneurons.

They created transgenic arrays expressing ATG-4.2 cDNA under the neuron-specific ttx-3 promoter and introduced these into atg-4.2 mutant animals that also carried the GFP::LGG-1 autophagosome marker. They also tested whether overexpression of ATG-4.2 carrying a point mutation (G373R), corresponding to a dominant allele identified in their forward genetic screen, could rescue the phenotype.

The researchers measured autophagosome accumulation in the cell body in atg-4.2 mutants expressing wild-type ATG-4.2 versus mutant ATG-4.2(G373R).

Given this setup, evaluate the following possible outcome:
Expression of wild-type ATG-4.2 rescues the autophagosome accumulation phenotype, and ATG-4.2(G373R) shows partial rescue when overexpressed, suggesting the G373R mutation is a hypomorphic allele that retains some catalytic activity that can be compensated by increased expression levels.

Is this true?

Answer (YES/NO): NO